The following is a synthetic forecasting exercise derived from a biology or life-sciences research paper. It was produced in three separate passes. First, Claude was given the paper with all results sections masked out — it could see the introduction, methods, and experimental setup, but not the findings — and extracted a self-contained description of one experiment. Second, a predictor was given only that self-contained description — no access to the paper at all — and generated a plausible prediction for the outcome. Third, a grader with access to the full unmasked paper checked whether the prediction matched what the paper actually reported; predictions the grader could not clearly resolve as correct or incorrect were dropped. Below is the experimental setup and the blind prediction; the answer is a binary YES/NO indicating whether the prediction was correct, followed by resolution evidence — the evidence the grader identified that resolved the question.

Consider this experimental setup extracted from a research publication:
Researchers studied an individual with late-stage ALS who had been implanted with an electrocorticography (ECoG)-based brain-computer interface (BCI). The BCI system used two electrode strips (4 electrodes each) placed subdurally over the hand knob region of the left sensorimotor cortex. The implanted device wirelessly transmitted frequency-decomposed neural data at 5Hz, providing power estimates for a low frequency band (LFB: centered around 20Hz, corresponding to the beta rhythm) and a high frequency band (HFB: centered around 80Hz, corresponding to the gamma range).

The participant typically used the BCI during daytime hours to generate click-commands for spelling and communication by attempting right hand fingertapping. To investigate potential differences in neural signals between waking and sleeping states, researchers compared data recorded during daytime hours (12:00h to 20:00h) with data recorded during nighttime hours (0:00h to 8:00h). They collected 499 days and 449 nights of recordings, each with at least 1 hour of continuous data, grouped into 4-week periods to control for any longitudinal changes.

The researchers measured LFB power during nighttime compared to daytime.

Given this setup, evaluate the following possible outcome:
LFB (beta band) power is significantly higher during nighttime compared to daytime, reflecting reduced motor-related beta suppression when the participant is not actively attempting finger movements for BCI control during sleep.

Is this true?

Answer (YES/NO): YES